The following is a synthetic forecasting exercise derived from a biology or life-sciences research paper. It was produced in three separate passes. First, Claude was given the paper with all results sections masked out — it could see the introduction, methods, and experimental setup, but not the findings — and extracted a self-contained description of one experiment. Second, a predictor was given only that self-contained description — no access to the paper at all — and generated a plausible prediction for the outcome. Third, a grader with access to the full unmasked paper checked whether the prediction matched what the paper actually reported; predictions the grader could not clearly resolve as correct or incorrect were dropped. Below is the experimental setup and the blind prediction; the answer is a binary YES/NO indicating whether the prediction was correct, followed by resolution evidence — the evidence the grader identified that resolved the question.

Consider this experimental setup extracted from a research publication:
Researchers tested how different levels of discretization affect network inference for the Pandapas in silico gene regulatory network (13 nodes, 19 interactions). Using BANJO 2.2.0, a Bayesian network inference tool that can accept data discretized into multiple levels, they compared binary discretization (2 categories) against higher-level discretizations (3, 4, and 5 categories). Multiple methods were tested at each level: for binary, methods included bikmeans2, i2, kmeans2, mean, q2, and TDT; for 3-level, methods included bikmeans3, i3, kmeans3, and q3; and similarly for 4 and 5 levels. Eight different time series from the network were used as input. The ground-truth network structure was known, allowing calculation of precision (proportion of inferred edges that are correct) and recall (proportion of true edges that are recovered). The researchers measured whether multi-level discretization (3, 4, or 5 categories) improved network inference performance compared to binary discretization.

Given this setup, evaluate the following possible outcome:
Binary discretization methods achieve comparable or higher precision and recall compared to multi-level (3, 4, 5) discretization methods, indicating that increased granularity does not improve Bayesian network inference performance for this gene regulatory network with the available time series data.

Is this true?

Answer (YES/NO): YES